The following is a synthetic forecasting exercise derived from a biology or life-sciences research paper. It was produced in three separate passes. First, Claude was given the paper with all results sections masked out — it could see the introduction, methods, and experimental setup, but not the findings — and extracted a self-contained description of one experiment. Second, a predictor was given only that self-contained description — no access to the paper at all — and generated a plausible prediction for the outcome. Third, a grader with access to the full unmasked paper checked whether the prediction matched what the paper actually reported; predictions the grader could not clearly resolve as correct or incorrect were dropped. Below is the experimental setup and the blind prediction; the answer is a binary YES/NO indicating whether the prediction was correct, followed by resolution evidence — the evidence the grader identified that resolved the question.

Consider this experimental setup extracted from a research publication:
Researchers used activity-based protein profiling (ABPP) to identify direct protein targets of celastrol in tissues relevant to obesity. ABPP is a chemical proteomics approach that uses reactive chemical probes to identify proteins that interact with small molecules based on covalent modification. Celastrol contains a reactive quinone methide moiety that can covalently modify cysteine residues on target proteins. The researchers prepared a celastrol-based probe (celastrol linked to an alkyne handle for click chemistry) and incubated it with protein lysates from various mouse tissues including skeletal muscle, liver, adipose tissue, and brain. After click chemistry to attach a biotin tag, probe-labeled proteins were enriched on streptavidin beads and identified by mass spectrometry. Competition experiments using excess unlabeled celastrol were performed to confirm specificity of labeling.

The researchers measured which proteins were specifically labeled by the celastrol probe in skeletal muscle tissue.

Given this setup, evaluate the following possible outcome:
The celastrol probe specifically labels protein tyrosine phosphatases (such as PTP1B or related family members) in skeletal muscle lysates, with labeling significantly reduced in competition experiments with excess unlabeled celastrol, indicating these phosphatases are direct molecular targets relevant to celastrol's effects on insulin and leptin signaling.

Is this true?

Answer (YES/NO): NO